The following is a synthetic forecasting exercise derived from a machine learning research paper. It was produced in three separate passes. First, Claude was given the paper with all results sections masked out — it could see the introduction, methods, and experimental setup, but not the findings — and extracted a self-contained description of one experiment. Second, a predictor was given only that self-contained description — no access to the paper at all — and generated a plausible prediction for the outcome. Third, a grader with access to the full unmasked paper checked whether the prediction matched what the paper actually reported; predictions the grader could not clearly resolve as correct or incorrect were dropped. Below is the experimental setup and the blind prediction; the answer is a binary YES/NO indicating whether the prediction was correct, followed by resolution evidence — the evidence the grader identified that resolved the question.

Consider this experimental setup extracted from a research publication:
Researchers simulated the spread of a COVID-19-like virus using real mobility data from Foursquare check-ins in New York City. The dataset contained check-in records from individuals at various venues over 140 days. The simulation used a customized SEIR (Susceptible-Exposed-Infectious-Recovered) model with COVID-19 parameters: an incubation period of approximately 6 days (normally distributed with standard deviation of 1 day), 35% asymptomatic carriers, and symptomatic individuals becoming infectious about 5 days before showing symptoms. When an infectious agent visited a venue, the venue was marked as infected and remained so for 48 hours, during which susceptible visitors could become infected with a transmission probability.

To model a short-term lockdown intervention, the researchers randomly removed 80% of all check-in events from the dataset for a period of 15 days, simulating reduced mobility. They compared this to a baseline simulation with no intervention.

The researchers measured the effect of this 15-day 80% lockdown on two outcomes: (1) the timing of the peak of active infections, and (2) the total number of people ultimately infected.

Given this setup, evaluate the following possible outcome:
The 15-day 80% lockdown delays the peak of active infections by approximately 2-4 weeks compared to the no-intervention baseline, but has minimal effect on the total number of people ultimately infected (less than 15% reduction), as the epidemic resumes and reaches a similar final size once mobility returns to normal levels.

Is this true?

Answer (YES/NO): NO